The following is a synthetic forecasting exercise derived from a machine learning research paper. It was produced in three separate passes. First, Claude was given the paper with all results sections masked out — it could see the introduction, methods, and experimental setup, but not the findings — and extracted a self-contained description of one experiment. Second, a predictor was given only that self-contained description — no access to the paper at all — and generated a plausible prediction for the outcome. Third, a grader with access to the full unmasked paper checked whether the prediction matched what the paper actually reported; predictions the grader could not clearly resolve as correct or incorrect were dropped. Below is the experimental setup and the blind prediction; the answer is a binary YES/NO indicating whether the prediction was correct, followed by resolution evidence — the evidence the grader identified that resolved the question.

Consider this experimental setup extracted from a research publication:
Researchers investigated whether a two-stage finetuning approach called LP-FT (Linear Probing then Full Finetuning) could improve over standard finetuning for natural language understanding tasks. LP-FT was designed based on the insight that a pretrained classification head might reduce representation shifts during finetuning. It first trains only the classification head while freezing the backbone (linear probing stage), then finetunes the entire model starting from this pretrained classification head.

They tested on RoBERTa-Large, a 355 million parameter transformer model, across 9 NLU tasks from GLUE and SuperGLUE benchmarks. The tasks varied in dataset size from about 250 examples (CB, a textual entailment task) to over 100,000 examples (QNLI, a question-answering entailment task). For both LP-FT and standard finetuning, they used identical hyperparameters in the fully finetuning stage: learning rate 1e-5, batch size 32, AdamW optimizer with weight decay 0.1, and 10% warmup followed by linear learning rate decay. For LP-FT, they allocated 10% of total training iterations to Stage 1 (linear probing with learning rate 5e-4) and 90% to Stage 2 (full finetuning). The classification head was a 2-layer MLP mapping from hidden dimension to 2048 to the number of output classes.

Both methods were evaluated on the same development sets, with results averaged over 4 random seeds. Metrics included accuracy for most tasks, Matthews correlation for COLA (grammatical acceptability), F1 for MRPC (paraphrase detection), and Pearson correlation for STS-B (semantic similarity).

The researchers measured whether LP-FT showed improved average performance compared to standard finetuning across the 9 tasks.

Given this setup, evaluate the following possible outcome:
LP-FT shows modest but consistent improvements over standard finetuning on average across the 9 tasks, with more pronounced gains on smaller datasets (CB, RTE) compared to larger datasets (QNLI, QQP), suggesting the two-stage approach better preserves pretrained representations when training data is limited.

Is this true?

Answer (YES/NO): NO